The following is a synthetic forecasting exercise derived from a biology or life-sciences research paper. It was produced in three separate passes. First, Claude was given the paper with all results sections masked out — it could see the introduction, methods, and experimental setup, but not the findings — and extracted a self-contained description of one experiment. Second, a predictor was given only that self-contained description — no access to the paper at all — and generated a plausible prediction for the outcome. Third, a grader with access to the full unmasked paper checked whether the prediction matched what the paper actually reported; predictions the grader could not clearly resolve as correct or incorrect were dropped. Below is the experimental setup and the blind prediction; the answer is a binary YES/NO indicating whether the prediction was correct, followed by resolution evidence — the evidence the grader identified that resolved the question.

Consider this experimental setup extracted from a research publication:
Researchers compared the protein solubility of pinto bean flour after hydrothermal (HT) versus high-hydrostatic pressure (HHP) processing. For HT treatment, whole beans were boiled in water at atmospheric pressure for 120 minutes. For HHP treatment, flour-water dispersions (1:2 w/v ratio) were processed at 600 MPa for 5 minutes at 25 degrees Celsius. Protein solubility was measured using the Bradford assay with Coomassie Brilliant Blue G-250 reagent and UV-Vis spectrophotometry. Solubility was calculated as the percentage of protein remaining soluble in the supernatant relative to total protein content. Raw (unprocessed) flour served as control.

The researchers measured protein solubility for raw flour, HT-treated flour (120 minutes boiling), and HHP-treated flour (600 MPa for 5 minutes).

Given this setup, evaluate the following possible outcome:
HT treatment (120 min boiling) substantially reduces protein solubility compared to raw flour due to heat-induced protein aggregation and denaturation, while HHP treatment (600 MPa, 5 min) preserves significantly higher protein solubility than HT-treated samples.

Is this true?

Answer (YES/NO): YES